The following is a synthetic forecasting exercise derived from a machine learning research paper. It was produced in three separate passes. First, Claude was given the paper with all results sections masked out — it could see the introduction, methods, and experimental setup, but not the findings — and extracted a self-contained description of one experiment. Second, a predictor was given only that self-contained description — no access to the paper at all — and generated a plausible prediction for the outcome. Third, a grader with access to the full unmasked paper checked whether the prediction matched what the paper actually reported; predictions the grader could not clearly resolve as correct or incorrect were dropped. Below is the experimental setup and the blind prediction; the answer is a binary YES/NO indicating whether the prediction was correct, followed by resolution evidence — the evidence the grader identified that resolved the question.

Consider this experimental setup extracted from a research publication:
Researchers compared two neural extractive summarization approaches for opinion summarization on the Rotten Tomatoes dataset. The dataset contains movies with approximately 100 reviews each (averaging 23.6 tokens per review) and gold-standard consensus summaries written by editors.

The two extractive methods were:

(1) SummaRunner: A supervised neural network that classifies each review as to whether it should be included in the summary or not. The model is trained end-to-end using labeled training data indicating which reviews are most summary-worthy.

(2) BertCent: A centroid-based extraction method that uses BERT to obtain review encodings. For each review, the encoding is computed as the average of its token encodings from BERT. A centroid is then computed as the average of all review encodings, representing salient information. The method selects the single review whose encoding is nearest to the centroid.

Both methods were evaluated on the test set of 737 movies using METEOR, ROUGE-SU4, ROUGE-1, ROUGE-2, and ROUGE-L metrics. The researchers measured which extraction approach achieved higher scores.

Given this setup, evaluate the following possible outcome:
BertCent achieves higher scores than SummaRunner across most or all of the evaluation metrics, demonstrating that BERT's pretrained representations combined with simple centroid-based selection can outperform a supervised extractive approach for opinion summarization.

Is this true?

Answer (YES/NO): YES